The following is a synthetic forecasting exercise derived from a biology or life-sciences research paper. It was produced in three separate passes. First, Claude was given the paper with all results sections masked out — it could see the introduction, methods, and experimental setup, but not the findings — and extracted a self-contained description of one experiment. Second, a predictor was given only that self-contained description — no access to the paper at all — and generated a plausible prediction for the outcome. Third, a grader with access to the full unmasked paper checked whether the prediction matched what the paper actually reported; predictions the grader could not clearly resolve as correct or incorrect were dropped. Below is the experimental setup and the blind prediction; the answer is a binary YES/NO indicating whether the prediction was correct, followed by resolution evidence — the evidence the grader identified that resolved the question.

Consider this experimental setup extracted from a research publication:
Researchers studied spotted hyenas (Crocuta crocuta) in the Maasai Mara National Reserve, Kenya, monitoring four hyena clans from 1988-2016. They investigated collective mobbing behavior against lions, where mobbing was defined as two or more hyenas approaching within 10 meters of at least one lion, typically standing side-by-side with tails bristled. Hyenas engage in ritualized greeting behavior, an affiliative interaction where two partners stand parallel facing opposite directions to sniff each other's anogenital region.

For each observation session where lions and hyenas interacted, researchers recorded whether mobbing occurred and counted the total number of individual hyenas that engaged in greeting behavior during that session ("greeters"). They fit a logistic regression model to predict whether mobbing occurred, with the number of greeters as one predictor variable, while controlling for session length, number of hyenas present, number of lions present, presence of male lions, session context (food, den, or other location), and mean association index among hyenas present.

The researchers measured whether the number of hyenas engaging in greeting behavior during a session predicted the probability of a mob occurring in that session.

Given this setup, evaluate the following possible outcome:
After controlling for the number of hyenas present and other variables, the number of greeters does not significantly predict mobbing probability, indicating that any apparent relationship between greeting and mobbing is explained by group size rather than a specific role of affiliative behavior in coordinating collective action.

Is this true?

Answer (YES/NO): NO